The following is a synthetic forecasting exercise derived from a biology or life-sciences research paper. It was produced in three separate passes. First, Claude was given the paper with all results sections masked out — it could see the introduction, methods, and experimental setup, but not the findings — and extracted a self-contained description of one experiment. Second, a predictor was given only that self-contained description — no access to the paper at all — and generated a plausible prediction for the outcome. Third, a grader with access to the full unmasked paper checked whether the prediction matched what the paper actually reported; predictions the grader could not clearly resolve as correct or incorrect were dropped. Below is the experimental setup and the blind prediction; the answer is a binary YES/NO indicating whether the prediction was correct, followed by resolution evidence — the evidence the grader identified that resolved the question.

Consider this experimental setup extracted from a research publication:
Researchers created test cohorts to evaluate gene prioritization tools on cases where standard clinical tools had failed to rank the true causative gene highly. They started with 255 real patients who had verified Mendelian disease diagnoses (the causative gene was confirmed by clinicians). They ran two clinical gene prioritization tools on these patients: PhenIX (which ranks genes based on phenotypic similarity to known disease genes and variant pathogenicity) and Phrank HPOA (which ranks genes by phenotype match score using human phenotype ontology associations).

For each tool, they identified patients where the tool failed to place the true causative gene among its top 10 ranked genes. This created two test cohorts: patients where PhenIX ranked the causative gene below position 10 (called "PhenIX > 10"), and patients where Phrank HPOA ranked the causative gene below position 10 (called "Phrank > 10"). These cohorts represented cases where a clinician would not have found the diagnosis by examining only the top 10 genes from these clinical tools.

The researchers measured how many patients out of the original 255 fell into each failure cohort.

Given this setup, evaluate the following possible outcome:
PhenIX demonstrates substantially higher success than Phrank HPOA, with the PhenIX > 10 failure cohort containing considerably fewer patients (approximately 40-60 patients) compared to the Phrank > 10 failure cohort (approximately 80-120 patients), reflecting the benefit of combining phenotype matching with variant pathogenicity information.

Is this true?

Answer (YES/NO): NO